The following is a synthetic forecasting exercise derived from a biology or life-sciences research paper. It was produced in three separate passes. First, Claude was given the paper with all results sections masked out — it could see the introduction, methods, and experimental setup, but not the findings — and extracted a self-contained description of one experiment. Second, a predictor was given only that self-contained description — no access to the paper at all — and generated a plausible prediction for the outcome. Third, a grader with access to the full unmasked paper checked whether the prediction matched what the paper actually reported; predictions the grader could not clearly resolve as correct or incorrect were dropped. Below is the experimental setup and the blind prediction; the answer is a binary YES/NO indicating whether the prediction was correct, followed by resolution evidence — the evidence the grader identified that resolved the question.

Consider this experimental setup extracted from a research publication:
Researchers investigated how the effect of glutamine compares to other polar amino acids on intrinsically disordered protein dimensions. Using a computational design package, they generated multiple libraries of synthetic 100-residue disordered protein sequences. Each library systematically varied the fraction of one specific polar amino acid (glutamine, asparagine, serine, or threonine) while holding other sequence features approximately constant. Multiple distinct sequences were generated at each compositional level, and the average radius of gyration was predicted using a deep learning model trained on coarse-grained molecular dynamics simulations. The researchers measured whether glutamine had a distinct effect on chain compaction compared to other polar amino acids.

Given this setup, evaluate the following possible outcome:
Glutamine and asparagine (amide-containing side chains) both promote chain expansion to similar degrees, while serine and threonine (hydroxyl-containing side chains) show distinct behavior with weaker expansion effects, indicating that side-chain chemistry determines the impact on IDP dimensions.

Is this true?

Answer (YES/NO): NO